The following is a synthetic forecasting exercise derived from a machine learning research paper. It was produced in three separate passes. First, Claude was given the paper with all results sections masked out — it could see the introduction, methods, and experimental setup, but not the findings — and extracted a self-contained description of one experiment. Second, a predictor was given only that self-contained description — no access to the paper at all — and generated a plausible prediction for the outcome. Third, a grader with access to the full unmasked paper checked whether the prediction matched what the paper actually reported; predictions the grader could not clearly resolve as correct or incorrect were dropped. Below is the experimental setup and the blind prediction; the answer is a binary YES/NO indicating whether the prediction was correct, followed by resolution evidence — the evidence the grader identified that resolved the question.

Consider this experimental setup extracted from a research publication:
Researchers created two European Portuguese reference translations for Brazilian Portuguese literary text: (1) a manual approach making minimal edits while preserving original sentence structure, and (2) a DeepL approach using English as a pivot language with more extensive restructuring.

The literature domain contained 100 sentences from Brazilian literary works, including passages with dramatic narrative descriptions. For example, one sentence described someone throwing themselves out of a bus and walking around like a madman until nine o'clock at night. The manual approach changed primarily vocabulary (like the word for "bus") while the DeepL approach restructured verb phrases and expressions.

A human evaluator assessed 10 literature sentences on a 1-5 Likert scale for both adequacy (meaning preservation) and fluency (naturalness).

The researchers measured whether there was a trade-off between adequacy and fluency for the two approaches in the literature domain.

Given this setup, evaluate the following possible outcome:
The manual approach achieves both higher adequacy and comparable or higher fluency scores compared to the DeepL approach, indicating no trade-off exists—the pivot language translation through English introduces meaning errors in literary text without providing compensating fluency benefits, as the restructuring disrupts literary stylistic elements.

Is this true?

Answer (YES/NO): NO